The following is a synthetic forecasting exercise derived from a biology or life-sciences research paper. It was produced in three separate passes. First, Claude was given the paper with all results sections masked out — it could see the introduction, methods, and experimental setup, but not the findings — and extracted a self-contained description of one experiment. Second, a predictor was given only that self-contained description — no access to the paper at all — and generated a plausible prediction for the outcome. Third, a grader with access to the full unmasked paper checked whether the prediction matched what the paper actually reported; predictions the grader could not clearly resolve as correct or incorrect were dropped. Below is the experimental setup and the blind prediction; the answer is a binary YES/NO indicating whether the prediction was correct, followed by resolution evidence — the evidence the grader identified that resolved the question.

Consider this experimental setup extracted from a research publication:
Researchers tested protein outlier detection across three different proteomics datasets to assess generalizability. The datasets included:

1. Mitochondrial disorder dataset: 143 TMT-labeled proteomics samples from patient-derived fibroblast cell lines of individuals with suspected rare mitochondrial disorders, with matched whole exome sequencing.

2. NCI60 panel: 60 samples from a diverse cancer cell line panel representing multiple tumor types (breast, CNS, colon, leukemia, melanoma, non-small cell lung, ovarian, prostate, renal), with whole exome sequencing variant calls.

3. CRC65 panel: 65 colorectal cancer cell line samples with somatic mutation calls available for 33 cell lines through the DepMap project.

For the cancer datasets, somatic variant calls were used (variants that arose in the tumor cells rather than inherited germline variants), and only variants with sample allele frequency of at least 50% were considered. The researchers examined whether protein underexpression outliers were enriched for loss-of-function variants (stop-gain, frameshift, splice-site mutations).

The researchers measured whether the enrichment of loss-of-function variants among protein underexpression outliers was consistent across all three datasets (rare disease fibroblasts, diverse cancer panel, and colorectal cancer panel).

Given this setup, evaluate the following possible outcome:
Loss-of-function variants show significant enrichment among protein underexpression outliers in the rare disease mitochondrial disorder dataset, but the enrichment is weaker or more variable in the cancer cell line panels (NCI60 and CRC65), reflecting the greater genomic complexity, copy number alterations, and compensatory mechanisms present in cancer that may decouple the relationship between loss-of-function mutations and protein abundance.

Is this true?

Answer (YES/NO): YES